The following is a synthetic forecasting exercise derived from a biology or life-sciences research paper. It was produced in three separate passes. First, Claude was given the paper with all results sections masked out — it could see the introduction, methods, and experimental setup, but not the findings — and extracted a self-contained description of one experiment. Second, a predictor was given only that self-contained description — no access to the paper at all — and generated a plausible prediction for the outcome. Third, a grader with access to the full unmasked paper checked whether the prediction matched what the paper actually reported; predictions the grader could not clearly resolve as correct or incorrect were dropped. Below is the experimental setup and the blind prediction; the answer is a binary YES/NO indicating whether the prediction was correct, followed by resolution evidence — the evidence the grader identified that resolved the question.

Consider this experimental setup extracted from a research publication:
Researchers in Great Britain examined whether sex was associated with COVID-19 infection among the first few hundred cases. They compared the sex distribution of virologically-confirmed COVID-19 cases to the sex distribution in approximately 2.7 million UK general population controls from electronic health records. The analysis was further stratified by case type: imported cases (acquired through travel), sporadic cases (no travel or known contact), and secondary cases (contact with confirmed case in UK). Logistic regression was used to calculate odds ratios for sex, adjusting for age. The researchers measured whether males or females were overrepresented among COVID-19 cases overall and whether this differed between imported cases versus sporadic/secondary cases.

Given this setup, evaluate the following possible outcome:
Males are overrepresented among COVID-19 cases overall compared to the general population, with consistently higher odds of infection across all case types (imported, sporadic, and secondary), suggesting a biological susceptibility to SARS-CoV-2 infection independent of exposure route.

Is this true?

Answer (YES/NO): NO